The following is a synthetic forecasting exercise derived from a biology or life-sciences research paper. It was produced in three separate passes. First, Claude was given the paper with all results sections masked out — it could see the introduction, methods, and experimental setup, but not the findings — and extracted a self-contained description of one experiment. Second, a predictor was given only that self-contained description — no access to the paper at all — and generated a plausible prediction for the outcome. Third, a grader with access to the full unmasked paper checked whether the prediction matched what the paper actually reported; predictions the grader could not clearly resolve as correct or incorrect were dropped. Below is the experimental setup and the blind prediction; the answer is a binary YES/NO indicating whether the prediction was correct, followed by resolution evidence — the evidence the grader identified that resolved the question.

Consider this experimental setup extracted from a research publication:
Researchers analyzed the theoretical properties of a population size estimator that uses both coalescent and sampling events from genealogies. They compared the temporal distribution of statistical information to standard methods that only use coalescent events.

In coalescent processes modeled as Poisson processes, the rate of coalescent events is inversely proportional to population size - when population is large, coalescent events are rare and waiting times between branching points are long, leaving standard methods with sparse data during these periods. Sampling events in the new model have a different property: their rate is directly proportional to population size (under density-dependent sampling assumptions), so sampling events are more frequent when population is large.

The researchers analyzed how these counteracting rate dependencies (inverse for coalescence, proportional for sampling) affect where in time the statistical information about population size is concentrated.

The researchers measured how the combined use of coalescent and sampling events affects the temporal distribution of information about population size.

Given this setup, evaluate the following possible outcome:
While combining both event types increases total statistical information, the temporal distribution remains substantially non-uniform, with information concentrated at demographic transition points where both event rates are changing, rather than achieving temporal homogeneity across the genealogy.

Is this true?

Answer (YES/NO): NO